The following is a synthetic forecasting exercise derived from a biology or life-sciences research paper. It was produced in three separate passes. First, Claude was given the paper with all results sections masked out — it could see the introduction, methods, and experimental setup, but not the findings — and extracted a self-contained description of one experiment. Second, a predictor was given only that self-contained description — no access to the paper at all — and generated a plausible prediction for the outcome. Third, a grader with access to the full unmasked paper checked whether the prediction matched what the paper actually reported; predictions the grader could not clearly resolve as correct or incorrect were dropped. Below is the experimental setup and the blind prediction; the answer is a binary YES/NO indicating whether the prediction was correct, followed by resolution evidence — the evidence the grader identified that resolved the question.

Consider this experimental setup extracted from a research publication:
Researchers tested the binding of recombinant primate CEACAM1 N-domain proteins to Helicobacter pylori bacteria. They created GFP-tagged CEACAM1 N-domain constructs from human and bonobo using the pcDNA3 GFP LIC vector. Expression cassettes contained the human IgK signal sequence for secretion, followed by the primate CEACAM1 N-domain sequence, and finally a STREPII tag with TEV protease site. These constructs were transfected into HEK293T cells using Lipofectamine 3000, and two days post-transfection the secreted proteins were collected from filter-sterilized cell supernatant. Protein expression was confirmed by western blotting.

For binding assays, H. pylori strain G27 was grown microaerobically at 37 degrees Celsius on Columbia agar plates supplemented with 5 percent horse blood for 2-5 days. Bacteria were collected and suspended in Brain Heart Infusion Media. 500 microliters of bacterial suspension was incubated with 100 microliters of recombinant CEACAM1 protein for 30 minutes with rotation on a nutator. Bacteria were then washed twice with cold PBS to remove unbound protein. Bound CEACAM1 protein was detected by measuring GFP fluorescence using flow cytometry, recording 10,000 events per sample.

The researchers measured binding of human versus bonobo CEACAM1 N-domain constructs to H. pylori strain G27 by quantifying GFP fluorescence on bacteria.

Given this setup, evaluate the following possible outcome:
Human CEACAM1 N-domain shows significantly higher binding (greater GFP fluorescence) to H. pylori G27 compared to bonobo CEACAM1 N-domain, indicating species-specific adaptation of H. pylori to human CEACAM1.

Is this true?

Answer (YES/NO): YES